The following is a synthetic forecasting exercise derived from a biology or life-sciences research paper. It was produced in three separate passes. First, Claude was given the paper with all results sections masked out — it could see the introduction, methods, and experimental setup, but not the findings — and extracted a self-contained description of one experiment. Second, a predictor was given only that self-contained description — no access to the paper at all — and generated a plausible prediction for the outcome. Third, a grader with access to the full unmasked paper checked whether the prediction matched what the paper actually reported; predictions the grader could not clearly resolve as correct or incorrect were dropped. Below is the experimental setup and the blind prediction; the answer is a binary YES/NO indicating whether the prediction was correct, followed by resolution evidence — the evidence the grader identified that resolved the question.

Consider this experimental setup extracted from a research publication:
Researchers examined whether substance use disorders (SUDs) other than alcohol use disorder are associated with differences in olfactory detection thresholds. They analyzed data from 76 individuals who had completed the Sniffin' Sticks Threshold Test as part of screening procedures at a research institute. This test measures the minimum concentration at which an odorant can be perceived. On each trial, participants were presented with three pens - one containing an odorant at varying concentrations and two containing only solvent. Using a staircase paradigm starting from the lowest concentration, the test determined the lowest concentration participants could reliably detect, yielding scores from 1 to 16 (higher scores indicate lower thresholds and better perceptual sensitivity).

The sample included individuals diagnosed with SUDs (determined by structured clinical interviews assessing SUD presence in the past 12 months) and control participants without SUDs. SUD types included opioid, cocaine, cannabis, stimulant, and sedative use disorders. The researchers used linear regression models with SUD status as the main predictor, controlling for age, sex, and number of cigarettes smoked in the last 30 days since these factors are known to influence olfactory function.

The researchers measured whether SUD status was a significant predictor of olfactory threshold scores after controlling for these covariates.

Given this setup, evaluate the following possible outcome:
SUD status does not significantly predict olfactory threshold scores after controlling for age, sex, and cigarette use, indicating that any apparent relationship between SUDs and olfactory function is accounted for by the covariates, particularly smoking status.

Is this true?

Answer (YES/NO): NO